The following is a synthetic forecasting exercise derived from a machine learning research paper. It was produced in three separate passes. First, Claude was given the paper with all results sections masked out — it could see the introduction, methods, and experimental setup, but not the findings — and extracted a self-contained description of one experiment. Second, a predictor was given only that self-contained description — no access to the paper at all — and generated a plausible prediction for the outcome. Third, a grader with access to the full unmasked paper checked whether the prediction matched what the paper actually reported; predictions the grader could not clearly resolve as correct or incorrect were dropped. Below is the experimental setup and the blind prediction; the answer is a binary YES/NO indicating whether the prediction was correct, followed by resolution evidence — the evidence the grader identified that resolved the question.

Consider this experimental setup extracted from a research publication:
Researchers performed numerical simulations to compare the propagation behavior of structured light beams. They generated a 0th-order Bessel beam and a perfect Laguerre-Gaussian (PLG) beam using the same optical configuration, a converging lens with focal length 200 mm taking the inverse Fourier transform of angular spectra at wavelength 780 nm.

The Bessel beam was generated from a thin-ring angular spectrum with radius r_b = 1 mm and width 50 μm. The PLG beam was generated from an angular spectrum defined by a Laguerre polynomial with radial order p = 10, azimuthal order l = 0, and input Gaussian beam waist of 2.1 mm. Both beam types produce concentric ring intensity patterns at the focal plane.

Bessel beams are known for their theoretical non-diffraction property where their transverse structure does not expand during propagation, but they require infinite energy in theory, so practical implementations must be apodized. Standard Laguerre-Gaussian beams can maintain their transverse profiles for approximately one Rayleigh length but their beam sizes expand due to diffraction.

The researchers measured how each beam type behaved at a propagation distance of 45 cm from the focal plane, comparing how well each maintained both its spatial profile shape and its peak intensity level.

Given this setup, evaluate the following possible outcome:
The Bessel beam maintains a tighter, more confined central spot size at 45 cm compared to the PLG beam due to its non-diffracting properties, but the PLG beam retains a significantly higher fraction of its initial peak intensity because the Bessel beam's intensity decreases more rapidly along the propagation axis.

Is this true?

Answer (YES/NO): YES